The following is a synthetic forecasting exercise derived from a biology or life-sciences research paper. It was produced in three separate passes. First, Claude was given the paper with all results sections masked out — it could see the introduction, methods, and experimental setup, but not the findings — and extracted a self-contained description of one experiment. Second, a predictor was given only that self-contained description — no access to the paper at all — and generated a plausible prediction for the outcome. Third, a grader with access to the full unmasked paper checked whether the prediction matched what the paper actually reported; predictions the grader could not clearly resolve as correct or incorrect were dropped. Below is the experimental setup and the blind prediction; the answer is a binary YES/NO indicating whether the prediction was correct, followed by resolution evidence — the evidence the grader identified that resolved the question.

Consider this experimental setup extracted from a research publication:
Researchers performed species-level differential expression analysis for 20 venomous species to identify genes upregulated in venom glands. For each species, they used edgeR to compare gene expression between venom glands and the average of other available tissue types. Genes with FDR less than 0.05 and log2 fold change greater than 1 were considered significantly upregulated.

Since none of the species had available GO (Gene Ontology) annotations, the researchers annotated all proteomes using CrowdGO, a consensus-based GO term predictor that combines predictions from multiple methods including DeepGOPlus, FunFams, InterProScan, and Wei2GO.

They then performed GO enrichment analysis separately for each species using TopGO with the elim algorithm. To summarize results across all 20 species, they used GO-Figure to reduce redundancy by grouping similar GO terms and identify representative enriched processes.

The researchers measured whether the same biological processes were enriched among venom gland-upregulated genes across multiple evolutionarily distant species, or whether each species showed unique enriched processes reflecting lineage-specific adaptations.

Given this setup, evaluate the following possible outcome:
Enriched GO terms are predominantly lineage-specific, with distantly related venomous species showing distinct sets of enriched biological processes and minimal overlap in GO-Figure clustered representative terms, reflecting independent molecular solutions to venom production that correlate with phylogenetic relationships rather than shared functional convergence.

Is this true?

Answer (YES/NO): NO